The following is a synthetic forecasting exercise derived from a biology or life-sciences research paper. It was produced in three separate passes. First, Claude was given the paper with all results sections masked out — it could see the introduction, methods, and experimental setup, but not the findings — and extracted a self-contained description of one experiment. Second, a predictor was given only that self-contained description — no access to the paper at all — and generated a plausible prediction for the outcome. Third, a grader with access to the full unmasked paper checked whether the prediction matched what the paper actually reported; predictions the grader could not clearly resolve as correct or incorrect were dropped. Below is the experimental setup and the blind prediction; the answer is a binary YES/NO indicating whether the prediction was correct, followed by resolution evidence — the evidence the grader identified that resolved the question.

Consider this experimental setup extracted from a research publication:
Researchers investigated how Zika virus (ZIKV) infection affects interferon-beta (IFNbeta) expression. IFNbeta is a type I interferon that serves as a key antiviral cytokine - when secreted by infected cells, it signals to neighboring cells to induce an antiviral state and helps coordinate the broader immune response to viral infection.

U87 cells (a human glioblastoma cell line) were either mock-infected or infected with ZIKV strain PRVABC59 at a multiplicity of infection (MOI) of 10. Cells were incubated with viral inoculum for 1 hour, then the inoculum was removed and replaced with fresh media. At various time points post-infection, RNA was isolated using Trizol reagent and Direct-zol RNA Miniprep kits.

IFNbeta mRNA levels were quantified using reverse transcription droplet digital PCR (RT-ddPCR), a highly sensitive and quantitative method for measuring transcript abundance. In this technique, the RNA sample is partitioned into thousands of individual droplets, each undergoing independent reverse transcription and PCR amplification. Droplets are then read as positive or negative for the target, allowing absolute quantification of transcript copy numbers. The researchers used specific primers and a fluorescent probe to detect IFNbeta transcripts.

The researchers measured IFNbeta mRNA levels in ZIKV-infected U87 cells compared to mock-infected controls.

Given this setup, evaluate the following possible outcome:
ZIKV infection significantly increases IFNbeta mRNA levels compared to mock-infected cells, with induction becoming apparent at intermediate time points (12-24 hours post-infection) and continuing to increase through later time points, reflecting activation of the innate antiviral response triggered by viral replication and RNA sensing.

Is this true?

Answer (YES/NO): NO